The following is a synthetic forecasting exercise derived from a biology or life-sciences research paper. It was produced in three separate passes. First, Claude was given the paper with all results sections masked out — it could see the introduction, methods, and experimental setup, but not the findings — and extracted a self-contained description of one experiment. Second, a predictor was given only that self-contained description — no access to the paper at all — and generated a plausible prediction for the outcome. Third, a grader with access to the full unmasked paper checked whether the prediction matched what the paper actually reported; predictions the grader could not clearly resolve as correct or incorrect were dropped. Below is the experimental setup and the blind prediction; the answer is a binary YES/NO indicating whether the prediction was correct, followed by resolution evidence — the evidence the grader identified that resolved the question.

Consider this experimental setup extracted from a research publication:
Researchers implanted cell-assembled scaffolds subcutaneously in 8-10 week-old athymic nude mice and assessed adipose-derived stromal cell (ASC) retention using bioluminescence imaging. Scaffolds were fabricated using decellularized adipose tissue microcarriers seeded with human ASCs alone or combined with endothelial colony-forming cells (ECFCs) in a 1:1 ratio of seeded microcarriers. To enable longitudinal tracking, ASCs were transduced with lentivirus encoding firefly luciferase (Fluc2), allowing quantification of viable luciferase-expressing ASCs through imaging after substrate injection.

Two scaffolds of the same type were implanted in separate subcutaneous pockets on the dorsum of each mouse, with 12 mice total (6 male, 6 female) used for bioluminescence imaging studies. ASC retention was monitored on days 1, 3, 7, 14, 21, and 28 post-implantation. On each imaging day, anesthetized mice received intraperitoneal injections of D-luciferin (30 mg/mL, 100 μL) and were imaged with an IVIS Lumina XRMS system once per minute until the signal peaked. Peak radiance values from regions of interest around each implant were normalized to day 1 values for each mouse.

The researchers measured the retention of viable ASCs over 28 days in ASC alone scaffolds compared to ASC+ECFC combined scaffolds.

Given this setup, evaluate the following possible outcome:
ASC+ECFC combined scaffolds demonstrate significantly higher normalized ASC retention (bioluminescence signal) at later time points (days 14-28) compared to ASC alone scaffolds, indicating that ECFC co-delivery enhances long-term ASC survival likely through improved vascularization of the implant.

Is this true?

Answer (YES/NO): NO